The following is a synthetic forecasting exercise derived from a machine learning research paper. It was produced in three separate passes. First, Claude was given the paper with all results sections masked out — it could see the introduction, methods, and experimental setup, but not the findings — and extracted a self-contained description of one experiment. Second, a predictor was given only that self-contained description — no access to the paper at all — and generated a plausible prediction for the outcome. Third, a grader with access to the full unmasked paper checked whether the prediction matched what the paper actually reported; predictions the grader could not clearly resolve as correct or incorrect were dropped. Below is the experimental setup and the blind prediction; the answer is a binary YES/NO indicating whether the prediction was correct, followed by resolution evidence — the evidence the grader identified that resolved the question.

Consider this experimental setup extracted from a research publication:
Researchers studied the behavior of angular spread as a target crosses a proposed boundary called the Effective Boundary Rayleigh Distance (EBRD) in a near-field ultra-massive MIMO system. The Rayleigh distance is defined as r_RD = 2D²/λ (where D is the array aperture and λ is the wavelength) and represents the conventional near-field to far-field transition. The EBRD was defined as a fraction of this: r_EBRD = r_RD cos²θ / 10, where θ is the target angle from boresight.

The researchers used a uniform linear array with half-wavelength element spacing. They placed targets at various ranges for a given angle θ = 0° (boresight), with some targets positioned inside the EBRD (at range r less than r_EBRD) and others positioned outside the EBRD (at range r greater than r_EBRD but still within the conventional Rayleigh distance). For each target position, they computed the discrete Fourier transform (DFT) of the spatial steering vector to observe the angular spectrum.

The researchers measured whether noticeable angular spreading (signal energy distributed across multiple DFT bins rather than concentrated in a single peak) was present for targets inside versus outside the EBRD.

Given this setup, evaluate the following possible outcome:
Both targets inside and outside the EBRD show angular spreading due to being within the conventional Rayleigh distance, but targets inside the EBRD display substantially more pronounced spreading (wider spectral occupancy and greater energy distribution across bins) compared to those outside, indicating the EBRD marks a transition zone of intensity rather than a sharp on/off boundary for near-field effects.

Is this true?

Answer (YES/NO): NO